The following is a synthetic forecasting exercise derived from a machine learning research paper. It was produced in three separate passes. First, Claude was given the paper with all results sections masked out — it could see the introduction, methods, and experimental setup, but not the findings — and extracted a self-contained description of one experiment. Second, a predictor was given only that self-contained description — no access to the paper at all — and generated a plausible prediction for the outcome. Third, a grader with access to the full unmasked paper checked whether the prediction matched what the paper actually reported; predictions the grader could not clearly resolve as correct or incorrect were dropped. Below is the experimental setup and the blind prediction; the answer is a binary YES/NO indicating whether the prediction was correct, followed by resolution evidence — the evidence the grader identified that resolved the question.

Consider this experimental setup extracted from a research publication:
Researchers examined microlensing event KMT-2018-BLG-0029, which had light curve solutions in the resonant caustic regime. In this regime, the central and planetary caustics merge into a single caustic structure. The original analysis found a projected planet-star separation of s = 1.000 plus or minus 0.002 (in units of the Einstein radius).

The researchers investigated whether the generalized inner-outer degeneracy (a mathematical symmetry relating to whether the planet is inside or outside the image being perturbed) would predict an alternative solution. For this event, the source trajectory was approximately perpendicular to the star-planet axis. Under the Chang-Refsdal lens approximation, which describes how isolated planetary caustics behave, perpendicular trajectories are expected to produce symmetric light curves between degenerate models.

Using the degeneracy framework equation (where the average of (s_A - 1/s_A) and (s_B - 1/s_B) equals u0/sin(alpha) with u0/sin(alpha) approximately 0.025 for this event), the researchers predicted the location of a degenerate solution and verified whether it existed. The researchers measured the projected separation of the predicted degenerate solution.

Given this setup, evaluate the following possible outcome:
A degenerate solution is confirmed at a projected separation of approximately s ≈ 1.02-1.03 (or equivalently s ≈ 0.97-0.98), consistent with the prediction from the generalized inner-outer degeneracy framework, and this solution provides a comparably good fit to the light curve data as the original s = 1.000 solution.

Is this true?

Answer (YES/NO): YES